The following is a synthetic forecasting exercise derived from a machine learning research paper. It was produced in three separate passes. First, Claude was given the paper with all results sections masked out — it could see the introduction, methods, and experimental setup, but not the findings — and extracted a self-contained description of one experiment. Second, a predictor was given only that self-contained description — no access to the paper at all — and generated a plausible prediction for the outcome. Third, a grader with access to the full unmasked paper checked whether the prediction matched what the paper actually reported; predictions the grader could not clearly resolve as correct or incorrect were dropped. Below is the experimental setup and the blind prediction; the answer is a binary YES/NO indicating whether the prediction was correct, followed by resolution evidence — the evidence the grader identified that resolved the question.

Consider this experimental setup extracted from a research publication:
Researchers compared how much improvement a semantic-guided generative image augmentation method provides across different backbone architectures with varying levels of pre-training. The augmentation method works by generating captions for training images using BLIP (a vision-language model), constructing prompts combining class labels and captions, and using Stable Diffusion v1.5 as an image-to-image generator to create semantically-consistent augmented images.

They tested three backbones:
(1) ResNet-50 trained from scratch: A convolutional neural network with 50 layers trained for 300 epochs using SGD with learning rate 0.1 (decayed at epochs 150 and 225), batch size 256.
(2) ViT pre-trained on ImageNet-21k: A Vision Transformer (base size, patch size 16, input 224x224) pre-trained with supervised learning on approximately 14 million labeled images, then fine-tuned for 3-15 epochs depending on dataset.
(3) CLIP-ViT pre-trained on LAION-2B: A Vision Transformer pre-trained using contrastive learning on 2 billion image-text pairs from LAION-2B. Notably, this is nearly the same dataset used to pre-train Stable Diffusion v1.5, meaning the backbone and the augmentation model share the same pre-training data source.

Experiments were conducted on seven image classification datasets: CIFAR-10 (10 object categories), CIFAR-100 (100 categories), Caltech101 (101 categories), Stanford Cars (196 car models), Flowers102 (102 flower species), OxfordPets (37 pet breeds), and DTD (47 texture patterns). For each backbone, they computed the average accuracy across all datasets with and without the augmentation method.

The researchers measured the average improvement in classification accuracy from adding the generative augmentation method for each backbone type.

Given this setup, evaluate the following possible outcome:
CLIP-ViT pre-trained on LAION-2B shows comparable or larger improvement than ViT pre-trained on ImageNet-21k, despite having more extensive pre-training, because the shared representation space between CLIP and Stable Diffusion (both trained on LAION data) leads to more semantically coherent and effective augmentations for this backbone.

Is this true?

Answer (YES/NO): NO